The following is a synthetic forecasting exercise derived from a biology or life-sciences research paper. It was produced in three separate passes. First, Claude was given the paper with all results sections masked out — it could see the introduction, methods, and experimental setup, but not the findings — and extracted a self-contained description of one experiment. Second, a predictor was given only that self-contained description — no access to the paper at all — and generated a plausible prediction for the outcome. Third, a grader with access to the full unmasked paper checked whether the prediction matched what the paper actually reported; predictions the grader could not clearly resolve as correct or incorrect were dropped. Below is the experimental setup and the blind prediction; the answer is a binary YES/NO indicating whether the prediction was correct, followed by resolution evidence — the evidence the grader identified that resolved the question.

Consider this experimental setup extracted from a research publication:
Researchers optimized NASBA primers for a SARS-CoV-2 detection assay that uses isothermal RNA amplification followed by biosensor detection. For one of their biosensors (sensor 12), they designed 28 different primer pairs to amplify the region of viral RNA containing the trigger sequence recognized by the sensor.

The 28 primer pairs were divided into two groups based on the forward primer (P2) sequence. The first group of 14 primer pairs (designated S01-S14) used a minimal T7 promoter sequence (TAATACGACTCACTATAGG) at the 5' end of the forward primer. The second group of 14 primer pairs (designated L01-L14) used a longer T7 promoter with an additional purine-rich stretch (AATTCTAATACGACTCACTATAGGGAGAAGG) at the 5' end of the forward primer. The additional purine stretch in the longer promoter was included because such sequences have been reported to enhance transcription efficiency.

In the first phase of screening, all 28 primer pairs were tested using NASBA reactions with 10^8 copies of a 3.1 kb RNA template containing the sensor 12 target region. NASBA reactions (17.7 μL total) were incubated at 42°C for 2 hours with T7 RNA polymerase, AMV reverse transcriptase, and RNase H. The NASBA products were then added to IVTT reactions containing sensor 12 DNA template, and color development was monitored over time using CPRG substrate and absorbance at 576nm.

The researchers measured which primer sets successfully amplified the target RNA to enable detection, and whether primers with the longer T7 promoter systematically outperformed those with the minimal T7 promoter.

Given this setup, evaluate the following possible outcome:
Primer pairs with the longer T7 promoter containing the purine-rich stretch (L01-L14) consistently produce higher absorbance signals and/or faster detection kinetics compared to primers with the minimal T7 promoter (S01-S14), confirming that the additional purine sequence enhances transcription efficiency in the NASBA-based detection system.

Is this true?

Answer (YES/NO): NO